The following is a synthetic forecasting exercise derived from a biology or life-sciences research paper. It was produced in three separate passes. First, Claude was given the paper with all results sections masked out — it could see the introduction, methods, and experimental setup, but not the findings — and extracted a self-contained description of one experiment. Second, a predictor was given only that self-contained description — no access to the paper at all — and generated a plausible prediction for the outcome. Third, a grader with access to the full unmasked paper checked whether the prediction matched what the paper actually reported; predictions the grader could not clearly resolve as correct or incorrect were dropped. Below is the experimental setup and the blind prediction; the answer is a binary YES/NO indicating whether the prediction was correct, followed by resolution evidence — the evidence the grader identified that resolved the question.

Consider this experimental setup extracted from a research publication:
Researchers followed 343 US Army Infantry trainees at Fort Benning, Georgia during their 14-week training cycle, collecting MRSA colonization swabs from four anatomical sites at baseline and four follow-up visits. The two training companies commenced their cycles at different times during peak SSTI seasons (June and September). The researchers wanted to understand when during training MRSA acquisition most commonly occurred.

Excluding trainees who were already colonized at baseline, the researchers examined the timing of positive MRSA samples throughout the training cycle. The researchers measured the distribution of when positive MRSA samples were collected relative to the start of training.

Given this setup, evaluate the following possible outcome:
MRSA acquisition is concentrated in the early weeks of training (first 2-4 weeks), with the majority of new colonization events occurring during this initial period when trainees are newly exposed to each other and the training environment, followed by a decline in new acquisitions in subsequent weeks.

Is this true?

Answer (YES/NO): YES